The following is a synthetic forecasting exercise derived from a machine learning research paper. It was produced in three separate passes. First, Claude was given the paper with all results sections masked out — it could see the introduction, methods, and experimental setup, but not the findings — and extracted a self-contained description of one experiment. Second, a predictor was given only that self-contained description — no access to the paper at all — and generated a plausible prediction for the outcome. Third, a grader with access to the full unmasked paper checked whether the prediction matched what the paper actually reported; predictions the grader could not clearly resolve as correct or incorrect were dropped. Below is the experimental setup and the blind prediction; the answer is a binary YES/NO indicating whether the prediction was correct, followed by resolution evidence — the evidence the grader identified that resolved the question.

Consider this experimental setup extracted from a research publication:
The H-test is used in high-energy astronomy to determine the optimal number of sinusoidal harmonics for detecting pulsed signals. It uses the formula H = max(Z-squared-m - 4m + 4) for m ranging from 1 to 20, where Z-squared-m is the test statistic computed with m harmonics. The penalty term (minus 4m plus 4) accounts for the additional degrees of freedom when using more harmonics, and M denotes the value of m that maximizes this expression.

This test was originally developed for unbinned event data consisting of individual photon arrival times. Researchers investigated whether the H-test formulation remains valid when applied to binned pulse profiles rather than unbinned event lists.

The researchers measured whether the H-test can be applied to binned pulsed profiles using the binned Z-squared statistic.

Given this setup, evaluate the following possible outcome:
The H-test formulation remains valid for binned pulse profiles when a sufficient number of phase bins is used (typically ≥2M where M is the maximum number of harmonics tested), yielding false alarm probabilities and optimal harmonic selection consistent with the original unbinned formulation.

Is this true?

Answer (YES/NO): YES